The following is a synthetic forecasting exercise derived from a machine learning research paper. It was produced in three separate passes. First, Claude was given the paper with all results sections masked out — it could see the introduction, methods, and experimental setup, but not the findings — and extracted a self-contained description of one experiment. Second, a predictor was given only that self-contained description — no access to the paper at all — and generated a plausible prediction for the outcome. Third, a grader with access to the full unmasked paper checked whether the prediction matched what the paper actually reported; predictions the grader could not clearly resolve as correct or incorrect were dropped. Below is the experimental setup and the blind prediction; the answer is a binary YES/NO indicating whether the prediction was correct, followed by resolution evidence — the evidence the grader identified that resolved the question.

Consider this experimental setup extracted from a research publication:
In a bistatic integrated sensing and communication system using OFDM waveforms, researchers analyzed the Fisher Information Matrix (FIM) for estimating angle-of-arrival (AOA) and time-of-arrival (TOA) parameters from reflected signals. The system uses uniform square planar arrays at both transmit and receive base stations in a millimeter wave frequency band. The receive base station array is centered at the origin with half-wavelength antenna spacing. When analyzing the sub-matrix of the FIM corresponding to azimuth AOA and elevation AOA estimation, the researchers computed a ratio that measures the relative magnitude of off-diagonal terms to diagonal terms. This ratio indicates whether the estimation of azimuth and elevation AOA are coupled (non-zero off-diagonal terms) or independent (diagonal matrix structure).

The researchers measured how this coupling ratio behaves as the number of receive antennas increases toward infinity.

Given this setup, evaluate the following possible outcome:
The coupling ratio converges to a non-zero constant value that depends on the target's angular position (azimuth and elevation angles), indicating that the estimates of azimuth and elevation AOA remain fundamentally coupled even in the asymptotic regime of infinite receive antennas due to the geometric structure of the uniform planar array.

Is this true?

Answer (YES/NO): NO